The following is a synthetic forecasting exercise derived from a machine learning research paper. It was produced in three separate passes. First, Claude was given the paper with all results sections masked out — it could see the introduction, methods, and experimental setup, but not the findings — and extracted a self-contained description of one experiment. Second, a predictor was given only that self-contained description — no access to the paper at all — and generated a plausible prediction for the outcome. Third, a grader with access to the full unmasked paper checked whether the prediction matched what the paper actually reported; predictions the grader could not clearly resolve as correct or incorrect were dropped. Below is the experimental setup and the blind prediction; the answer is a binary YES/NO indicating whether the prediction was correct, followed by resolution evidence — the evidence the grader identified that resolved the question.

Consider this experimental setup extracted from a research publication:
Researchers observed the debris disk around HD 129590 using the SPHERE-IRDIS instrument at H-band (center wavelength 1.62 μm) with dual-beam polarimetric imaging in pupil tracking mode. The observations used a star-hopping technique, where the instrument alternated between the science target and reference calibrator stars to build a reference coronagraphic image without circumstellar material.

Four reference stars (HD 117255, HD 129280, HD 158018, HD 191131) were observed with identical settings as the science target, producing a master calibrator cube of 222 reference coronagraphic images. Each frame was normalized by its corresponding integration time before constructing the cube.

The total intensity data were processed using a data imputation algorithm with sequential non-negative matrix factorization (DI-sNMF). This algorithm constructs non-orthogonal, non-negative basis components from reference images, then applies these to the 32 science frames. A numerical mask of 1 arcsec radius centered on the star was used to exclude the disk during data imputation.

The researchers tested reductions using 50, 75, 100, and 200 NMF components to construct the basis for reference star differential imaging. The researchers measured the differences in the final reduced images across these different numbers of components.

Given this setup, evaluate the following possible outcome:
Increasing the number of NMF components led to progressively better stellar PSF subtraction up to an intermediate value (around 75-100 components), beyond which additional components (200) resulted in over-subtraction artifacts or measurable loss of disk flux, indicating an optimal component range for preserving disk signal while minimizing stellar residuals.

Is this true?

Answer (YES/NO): NO